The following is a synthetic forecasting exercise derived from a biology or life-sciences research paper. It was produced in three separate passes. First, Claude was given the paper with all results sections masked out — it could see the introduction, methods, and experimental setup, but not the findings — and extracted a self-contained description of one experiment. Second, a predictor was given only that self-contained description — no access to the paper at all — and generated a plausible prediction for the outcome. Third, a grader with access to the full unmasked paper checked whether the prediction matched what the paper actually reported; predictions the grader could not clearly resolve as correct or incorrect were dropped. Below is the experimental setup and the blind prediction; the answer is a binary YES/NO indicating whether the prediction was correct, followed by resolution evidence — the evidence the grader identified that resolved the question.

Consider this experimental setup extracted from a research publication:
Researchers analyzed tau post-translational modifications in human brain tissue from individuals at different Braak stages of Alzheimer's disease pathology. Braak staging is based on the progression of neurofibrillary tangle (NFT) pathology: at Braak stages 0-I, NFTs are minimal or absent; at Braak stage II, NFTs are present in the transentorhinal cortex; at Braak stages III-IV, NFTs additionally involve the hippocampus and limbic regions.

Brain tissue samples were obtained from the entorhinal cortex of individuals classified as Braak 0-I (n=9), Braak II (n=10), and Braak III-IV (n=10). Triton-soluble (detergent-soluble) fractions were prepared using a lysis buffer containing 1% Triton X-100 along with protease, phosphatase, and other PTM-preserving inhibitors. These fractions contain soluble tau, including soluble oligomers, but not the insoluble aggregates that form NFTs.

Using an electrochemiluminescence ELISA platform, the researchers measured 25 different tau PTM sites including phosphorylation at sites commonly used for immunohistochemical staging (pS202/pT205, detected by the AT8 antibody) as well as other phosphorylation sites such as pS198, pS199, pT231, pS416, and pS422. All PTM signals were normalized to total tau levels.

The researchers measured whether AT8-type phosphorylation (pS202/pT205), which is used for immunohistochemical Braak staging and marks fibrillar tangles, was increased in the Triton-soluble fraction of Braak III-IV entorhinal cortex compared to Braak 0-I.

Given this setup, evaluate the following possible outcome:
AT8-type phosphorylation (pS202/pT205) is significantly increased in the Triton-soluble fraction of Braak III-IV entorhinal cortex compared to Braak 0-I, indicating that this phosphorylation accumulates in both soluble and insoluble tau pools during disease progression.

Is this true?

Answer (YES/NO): NO